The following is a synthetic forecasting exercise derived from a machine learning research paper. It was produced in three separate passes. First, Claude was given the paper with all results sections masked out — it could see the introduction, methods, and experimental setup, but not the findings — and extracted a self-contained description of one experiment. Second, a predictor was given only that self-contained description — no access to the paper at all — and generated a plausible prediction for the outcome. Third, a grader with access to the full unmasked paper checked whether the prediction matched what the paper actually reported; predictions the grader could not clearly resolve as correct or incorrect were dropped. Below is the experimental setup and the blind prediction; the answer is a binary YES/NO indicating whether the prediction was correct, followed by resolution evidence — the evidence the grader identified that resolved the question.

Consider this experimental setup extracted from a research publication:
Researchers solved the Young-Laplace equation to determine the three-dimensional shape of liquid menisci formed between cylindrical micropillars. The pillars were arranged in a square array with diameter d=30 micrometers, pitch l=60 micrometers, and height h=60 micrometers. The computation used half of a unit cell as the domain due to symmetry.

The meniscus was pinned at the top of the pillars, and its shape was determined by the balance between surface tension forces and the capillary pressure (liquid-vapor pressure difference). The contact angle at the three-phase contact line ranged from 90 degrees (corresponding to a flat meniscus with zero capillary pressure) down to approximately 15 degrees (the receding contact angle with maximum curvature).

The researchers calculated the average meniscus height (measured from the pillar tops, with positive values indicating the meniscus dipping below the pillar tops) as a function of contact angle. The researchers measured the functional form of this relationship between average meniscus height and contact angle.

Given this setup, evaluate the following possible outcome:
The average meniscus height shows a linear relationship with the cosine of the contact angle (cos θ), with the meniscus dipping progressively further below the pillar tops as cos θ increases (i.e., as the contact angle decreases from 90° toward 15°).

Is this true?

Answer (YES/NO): NO